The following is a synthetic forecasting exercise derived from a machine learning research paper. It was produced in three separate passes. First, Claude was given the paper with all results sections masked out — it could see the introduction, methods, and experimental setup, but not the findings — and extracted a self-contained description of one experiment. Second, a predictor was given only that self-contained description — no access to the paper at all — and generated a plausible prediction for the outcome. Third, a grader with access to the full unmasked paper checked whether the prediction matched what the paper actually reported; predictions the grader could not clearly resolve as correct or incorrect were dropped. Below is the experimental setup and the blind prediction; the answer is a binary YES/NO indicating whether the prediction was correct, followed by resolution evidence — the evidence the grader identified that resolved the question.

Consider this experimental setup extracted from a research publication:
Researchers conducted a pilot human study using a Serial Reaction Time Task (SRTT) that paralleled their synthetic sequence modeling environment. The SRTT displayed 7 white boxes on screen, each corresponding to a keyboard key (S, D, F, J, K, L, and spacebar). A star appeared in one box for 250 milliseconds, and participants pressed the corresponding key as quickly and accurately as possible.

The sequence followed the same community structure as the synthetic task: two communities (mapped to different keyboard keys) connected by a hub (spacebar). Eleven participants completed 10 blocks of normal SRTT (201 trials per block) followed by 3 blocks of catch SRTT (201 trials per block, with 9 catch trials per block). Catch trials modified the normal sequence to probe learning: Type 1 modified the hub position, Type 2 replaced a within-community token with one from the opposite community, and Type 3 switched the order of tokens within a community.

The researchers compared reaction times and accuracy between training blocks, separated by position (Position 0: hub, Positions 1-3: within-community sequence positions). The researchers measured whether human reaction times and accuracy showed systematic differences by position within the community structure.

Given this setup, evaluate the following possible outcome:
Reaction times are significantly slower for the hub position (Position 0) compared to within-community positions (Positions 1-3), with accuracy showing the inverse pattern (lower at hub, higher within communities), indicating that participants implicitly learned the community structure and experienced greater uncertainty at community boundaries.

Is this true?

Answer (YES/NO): NO